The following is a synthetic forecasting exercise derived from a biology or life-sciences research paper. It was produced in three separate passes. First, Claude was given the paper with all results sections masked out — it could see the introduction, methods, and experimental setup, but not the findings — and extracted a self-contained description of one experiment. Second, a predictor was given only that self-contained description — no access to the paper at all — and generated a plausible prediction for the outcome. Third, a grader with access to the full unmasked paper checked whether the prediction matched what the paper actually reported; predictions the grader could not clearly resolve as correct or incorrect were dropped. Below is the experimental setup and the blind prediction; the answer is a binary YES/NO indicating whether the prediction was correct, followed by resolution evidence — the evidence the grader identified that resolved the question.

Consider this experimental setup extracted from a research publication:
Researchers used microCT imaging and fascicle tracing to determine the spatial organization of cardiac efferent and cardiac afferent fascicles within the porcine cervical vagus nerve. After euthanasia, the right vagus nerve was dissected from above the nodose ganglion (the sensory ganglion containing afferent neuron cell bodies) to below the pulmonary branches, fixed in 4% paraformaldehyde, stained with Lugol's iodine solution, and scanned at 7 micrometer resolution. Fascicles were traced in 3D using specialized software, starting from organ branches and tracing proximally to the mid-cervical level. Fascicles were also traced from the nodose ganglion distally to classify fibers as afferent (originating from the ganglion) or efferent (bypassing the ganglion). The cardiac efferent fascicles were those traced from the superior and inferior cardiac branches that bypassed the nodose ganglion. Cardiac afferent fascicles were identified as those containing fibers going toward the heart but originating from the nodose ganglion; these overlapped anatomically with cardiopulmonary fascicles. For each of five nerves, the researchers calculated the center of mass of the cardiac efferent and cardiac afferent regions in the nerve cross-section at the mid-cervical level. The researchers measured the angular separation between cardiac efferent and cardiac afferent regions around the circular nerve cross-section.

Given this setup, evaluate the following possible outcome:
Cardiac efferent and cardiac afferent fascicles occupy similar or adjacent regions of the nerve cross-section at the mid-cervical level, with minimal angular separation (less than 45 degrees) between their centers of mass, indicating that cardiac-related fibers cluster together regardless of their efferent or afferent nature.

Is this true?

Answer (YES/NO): NO